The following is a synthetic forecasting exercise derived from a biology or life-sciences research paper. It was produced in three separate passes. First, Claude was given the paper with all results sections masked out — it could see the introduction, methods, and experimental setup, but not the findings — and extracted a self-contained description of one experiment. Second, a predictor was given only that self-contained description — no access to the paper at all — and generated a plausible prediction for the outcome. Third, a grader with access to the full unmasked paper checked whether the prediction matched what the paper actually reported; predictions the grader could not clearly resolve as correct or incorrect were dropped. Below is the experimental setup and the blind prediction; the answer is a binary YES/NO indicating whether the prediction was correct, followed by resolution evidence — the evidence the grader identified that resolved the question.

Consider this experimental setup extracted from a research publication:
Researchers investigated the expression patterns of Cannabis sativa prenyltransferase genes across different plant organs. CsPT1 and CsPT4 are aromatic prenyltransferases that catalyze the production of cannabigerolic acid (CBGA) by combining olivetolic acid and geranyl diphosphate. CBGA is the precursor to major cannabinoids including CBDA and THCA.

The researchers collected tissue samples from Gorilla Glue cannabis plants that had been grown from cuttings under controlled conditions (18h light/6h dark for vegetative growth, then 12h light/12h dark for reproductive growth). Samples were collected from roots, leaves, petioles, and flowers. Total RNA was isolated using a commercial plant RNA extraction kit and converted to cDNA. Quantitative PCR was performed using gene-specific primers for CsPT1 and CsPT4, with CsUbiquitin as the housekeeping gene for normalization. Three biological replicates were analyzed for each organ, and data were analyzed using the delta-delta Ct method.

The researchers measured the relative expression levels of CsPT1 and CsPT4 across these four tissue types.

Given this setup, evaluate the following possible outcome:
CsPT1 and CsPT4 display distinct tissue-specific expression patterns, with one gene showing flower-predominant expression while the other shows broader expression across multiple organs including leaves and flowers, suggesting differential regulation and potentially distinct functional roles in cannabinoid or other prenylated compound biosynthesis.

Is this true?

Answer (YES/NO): NO